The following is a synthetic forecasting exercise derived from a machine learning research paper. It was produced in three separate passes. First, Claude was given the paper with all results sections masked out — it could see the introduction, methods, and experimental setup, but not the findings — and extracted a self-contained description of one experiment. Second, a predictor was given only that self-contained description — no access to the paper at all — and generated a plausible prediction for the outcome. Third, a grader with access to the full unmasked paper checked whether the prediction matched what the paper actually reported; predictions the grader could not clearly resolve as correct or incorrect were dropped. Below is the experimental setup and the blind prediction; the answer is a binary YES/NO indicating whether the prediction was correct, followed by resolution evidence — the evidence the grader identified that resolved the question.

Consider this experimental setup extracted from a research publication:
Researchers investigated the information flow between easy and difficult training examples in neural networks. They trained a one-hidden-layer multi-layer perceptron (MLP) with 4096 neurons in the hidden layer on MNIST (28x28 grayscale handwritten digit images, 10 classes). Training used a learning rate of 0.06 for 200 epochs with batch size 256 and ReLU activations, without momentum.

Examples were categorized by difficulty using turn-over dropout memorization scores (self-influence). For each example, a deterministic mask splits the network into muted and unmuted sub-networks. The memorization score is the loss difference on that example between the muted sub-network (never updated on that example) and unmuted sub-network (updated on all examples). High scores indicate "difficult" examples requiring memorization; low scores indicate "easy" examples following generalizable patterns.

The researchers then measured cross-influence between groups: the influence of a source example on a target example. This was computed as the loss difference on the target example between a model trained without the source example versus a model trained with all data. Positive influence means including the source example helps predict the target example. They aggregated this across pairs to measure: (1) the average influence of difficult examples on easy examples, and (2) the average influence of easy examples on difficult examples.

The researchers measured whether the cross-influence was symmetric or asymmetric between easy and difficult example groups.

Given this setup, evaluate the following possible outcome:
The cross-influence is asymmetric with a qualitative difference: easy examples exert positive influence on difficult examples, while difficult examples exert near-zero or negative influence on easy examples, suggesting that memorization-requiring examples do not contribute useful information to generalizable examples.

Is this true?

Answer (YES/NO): NO